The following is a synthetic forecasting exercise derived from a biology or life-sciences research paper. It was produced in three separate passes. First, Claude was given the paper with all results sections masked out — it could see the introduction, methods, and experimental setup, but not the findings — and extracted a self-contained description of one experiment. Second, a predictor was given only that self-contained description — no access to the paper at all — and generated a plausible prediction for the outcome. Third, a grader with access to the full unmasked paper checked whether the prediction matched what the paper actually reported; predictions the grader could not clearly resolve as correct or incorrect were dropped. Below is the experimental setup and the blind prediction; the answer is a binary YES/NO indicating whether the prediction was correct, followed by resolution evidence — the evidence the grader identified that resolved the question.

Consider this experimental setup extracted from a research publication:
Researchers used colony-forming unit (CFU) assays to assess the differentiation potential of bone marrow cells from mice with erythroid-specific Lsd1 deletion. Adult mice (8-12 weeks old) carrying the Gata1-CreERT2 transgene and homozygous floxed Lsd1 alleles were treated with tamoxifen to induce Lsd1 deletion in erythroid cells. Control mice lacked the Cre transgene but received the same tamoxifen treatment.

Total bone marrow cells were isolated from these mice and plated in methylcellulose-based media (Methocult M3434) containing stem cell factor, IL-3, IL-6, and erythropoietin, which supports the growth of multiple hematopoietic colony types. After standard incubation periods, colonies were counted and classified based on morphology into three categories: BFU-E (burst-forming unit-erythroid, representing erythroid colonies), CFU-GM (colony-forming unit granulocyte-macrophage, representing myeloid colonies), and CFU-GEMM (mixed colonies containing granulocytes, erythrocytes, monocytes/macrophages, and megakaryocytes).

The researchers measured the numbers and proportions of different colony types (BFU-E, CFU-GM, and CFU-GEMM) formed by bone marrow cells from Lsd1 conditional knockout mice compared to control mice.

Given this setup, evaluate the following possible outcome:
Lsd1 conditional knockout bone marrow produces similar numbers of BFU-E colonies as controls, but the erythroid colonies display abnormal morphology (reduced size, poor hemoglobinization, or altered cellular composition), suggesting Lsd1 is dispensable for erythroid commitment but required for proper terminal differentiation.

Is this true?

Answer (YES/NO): NO